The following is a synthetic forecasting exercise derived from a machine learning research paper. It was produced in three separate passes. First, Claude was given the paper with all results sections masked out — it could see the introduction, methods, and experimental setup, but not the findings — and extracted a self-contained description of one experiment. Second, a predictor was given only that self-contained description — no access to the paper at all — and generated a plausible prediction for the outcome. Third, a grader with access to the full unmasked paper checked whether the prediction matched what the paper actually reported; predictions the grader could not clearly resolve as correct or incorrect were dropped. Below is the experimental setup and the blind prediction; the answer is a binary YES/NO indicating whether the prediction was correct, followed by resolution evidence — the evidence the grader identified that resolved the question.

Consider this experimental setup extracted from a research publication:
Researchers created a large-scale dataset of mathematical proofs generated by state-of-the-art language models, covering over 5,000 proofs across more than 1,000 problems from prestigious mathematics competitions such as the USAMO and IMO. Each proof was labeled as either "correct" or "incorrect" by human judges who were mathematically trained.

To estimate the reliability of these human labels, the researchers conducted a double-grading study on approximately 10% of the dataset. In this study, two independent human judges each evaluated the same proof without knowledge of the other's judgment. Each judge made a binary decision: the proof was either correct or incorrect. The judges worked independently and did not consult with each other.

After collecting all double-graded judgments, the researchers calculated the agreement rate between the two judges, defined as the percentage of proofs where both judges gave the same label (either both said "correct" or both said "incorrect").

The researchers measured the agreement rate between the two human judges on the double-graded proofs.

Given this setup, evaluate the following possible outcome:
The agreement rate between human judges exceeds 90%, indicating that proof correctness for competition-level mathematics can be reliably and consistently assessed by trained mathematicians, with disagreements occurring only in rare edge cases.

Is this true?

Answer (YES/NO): YES